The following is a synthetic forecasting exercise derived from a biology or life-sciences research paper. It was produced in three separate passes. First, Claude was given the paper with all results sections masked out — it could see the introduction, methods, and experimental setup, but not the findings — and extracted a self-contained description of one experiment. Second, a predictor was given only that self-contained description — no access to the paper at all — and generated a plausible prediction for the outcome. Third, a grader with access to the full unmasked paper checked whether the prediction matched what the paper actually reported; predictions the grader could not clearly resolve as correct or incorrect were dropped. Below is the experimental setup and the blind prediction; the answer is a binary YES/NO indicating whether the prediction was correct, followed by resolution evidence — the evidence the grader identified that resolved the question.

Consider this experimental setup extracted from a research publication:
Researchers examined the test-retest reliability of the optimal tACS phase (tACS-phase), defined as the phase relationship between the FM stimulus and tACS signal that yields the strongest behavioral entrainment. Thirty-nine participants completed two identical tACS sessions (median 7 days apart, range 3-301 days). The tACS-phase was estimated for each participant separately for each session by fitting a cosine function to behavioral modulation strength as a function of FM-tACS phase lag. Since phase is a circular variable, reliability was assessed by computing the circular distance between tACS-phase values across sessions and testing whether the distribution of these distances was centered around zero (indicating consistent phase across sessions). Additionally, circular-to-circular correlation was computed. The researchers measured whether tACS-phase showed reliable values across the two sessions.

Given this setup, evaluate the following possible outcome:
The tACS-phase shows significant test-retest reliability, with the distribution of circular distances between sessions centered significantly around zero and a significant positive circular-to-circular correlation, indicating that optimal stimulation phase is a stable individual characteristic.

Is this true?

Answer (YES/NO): NO